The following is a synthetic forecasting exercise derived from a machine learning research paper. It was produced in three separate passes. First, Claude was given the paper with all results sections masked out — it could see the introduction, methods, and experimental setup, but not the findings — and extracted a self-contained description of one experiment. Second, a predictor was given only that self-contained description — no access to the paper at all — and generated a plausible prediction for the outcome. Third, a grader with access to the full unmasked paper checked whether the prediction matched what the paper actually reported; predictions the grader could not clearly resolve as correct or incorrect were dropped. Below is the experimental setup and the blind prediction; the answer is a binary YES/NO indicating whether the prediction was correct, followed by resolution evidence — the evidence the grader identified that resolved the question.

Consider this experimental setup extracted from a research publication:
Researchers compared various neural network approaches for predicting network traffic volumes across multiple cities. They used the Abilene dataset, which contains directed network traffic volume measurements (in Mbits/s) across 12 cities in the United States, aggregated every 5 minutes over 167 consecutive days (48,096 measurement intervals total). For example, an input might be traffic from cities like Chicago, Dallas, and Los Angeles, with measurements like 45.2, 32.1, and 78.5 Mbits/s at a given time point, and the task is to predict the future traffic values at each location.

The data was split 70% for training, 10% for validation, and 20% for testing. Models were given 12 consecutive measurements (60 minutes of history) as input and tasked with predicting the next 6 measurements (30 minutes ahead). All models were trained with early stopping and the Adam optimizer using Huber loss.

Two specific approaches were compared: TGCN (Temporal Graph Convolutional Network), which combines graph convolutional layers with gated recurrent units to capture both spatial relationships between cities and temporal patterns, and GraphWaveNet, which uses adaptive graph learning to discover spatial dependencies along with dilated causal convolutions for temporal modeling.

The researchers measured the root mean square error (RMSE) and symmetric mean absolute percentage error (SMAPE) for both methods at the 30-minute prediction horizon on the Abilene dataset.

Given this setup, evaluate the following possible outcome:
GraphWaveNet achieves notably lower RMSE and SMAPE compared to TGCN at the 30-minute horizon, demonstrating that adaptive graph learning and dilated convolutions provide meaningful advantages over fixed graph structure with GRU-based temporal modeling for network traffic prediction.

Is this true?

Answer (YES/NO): NO